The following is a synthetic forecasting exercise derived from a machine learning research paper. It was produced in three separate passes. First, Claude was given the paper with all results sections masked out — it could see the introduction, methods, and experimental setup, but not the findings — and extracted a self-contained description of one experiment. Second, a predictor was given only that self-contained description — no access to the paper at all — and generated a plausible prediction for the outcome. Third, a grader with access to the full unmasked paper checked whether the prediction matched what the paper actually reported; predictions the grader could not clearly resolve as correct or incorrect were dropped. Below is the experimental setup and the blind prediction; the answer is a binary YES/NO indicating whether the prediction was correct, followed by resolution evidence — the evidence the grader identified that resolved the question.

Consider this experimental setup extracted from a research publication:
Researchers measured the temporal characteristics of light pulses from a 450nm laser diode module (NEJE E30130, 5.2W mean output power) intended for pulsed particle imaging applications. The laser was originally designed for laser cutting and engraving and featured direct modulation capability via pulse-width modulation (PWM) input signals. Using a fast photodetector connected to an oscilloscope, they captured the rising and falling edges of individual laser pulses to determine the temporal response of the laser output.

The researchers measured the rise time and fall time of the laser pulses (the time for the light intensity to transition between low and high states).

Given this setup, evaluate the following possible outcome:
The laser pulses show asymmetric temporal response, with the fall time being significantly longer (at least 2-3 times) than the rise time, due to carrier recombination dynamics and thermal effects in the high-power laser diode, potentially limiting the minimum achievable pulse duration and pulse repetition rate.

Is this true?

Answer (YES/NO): NO